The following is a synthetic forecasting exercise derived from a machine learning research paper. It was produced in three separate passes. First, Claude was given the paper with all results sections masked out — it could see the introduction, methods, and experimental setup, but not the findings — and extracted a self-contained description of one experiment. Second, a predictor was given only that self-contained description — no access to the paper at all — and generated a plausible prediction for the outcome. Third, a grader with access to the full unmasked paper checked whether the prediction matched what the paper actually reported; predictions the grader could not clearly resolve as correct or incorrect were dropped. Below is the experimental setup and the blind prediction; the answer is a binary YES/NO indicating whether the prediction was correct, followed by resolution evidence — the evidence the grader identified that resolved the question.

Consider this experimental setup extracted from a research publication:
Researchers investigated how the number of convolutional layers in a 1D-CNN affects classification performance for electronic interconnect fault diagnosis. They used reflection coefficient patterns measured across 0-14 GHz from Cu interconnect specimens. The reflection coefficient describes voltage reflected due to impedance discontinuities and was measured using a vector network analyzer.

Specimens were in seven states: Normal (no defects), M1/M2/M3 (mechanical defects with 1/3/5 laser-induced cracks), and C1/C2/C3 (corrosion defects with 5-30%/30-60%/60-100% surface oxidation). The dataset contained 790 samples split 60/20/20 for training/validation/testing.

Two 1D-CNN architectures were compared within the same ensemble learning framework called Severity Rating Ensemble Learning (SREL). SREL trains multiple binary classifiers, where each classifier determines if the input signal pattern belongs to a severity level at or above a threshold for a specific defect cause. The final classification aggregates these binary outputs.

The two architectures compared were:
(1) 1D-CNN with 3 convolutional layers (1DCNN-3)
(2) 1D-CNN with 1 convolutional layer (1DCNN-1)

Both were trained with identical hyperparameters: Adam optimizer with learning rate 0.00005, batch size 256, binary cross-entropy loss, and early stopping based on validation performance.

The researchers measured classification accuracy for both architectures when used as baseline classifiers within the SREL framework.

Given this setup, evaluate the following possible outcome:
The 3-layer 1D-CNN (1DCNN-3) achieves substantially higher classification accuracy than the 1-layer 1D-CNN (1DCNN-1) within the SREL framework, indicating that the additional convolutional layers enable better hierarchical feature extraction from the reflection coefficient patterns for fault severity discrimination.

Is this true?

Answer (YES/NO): NO